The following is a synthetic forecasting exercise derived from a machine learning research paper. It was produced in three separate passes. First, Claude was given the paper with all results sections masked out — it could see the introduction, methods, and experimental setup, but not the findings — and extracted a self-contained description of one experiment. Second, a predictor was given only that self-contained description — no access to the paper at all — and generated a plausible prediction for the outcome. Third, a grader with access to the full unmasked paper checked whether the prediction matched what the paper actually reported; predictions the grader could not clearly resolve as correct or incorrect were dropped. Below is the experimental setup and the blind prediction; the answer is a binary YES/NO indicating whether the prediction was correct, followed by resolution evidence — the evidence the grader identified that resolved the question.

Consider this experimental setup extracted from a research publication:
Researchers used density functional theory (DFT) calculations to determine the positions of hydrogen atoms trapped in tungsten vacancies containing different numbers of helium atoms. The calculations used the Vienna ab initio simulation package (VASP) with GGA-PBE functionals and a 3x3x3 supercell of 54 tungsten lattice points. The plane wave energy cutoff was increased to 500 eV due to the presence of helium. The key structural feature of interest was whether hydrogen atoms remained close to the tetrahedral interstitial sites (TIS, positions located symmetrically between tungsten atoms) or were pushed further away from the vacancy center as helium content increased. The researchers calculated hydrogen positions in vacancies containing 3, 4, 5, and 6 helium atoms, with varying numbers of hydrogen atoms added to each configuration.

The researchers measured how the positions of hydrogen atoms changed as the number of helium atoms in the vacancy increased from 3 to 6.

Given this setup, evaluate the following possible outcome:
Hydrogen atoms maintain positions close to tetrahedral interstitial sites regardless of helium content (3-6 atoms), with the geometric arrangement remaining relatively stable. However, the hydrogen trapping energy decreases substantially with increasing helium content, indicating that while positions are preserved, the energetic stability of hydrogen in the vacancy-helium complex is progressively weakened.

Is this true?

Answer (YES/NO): NO